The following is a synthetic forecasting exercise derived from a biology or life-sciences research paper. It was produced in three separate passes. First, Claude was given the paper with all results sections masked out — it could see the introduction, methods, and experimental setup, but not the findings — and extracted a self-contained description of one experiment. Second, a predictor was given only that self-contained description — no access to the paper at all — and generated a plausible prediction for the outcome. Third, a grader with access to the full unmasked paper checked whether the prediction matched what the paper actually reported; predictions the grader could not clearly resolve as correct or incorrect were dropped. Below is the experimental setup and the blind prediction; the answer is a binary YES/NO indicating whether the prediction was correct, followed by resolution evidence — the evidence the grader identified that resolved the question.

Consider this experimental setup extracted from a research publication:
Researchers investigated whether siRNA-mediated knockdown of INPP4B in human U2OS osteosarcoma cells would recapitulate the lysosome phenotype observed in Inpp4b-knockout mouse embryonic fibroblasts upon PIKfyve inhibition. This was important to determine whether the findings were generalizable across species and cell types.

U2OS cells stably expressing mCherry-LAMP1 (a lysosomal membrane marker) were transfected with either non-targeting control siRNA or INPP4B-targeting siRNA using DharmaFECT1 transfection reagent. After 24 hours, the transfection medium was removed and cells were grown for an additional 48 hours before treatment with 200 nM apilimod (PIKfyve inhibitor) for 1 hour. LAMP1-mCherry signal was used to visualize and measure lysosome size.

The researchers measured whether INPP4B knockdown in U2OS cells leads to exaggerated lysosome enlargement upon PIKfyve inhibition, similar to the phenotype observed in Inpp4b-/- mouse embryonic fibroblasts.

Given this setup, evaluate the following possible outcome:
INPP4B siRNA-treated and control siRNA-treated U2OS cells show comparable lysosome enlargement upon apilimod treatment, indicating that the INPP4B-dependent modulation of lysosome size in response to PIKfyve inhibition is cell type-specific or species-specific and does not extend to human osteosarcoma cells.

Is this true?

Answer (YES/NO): NO